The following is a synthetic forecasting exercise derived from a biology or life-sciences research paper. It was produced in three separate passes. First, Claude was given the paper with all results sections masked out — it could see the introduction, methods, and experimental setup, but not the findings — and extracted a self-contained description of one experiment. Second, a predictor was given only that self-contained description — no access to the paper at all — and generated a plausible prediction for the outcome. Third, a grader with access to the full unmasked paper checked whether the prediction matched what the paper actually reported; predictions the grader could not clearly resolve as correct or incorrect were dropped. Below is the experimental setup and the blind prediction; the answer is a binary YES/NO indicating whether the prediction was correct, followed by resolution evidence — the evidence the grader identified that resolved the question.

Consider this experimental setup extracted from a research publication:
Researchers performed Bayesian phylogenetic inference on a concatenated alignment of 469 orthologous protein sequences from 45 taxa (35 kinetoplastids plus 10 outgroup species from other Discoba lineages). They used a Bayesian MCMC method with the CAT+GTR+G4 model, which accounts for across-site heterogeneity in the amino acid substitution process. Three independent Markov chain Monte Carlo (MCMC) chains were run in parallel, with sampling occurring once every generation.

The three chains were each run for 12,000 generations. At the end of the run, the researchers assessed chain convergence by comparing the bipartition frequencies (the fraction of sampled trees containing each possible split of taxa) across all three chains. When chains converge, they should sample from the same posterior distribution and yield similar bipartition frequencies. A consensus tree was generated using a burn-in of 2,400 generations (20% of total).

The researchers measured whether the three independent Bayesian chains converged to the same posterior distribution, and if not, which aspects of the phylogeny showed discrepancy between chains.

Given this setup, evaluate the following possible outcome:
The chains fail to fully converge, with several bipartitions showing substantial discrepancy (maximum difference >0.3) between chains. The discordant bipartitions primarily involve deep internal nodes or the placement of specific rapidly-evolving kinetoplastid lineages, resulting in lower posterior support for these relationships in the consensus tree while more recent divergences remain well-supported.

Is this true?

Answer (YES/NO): NO